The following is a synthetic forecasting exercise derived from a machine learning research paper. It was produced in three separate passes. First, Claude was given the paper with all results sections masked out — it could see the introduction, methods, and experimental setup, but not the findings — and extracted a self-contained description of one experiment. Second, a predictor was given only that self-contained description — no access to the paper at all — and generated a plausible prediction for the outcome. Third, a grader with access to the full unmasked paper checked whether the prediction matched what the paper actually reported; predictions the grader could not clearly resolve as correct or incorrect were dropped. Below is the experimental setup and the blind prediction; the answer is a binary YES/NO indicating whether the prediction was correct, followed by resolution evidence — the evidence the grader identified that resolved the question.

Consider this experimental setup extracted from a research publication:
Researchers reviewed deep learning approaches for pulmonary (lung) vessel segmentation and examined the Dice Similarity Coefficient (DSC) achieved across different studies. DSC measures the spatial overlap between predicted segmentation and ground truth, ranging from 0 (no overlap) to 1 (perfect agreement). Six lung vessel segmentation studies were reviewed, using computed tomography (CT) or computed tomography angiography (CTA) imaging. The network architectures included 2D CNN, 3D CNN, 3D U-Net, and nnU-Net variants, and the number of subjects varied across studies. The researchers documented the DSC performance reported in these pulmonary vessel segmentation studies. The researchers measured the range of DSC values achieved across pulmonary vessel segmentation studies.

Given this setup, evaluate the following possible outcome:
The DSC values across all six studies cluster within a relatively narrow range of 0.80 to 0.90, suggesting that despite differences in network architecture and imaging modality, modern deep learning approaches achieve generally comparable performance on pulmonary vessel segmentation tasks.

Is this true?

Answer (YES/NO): NO